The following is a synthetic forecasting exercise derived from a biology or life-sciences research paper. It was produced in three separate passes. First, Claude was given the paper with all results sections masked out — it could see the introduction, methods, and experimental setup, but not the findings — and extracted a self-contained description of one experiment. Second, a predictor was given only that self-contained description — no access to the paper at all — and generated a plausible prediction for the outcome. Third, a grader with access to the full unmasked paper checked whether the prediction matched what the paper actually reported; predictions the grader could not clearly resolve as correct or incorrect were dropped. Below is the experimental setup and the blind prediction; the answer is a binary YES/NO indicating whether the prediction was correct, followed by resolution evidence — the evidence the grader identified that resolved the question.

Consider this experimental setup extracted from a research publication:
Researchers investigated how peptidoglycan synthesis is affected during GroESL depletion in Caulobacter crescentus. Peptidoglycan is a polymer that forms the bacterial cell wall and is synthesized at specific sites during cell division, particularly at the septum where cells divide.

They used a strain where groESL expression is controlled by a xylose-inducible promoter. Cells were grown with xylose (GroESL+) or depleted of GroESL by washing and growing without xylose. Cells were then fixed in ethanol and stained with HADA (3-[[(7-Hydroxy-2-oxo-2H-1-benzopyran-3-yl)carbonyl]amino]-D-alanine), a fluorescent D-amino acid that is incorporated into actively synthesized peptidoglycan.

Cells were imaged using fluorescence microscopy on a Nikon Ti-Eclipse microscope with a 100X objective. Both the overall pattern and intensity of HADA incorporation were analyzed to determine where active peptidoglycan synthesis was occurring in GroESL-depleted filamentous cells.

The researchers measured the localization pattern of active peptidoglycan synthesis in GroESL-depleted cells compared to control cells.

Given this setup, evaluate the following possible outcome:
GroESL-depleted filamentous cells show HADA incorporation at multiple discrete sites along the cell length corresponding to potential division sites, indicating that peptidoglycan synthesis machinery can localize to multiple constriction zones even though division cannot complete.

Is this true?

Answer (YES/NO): YES